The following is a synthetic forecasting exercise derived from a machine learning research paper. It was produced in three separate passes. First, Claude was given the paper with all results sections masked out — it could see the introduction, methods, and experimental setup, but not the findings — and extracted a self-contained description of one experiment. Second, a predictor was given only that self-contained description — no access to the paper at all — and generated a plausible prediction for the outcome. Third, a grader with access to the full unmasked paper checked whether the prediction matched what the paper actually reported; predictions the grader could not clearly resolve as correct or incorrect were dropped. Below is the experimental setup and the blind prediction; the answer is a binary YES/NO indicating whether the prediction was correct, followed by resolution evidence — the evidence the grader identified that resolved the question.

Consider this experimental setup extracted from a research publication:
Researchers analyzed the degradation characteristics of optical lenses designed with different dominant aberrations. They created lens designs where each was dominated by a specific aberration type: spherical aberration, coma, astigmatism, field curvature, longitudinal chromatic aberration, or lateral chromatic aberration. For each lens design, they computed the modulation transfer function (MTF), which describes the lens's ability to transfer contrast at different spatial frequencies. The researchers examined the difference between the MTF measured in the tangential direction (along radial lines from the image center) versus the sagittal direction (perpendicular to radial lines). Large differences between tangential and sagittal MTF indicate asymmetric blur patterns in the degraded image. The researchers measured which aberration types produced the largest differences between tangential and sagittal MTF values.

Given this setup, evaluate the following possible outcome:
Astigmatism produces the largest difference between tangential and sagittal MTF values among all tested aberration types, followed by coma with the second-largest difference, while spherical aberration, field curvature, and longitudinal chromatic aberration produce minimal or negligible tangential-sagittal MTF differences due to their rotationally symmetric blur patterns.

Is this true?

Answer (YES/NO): NO